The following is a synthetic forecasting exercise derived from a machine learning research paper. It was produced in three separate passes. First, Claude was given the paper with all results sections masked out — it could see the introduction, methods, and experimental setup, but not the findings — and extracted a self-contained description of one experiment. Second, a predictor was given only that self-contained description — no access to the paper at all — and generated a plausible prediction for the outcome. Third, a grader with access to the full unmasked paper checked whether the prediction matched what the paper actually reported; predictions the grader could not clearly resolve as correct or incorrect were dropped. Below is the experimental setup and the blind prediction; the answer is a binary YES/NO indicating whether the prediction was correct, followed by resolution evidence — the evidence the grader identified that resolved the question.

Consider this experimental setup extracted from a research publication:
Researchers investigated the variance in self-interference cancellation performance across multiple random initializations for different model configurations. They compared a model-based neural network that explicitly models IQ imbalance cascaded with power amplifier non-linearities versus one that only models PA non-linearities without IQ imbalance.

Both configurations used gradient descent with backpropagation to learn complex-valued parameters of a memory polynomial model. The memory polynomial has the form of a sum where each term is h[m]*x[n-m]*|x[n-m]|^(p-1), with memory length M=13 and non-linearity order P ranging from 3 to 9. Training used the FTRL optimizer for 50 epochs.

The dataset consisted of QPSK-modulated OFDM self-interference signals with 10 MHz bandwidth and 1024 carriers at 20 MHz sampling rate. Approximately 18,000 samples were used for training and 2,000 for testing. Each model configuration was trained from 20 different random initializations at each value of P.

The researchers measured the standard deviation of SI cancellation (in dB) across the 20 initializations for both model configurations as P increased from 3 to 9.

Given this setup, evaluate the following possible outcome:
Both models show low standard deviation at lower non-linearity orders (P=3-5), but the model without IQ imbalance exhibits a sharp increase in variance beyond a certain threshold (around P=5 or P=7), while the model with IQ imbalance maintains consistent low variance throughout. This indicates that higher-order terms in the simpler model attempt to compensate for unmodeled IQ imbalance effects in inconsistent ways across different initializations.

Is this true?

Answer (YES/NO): YES